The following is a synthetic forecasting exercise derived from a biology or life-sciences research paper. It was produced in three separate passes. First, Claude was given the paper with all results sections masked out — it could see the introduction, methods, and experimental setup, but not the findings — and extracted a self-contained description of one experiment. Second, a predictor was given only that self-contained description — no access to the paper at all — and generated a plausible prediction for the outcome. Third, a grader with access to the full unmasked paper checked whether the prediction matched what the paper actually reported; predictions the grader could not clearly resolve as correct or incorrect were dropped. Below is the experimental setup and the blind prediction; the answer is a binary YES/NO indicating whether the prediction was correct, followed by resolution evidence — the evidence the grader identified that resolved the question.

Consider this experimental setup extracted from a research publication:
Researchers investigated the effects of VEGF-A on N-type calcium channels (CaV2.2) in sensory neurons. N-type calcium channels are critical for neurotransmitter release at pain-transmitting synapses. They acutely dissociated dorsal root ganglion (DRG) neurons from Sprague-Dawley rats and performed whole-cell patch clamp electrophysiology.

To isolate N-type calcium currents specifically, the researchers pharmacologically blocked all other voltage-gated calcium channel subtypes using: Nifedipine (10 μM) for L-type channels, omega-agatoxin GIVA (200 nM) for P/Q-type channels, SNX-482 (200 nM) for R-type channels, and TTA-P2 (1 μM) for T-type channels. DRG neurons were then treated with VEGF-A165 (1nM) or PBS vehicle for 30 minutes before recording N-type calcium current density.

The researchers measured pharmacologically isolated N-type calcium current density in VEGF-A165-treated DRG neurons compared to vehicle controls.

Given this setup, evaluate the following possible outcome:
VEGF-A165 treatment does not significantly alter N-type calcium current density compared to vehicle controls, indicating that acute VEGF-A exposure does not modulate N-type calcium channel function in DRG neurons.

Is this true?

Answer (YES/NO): NO